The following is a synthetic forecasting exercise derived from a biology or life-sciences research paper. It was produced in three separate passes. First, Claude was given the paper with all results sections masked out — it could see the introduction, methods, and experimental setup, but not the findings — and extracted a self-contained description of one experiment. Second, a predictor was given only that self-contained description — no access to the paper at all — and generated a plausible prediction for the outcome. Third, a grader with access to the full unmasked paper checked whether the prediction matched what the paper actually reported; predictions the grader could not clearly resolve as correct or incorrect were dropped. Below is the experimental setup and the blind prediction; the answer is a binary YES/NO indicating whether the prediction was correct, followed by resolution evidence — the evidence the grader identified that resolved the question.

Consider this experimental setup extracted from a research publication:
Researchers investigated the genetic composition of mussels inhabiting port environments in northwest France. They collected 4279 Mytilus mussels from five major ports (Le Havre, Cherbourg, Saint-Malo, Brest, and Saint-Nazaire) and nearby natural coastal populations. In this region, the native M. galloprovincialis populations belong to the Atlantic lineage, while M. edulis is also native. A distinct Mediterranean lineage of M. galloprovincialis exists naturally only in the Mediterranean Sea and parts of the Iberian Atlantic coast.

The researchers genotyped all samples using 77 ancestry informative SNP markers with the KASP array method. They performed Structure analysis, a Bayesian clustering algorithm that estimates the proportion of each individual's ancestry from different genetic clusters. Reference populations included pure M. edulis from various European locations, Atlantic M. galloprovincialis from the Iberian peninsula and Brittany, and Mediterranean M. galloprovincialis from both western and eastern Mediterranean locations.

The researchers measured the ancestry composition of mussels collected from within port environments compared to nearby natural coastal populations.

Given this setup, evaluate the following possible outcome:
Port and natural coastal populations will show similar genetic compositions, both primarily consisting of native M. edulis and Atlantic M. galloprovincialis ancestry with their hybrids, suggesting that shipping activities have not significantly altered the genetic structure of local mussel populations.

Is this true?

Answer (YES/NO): NO